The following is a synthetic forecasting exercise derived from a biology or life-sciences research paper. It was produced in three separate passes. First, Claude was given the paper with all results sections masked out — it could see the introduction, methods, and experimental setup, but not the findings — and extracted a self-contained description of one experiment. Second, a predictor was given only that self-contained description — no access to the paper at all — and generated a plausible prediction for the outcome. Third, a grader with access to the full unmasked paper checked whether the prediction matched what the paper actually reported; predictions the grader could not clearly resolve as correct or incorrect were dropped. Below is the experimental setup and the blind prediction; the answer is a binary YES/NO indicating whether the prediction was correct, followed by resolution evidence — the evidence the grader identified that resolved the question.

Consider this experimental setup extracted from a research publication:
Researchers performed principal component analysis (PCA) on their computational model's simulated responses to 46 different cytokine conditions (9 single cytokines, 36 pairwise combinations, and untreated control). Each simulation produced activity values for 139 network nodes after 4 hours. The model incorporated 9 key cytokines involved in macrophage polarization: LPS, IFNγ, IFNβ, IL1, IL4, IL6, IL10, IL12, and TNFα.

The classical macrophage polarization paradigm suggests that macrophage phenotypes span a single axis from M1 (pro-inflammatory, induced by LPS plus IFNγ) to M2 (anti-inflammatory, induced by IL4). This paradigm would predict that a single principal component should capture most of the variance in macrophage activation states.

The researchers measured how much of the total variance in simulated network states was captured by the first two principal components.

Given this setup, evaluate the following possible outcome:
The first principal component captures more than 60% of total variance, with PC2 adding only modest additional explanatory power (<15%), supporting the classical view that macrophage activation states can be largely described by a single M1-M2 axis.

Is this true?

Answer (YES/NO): NO